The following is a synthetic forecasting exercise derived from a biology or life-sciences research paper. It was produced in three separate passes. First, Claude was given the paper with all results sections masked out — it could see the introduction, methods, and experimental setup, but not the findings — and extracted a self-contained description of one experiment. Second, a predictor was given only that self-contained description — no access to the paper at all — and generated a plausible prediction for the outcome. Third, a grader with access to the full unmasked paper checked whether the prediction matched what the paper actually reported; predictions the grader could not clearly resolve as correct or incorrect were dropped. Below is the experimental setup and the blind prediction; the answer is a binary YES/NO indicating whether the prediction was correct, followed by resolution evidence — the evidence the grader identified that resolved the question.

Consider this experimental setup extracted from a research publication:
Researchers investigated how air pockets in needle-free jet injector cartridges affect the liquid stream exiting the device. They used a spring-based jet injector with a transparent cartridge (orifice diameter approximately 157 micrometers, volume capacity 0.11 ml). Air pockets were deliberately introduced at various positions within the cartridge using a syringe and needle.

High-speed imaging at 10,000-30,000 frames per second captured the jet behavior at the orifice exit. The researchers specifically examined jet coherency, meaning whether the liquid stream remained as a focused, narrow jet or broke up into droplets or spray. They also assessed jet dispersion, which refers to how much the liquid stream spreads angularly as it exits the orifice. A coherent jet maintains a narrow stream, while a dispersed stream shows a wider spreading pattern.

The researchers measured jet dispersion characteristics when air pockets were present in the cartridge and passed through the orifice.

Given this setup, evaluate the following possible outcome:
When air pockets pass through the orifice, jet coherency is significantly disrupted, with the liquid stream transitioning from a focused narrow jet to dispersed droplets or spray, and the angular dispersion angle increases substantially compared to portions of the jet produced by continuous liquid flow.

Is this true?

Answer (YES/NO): YES